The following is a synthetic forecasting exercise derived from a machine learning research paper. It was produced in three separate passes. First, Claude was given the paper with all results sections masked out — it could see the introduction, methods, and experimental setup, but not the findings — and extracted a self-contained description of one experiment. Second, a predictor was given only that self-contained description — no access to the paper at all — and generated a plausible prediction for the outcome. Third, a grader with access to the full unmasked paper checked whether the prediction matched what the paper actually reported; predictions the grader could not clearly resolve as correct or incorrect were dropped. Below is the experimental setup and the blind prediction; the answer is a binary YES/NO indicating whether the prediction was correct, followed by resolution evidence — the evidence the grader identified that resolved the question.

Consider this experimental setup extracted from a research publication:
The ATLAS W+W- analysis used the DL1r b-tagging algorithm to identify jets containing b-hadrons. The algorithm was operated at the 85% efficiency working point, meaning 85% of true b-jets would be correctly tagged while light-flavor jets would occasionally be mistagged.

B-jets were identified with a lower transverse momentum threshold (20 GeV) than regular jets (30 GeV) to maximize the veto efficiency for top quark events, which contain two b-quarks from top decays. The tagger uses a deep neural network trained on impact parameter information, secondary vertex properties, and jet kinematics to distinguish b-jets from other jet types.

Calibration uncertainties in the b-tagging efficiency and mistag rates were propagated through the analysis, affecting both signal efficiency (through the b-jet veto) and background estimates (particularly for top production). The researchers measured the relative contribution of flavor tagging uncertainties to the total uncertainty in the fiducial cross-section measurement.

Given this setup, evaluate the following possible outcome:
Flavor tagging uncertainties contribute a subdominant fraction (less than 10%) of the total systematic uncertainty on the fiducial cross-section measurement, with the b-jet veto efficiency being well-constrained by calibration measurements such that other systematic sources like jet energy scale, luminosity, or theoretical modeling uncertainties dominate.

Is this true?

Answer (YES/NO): NO